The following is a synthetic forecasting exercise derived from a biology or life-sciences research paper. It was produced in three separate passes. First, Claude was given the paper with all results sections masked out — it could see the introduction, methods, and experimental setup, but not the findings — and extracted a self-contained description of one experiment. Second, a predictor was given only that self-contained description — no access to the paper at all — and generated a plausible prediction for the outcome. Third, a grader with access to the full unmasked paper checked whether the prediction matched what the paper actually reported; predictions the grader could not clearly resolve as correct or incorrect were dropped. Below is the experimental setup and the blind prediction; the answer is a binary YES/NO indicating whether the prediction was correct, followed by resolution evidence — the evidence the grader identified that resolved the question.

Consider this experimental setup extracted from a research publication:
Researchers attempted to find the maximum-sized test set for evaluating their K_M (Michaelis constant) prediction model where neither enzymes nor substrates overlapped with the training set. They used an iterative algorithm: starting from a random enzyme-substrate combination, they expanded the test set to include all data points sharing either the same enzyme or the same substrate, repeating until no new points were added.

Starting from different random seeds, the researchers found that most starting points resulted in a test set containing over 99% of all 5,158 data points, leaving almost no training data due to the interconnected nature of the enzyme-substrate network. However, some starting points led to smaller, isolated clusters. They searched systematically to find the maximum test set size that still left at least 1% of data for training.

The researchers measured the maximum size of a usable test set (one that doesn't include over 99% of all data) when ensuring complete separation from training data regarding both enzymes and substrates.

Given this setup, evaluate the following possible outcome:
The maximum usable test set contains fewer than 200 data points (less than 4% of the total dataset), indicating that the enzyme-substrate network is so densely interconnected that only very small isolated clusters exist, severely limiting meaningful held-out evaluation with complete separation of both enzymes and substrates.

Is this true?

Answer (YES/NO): YES